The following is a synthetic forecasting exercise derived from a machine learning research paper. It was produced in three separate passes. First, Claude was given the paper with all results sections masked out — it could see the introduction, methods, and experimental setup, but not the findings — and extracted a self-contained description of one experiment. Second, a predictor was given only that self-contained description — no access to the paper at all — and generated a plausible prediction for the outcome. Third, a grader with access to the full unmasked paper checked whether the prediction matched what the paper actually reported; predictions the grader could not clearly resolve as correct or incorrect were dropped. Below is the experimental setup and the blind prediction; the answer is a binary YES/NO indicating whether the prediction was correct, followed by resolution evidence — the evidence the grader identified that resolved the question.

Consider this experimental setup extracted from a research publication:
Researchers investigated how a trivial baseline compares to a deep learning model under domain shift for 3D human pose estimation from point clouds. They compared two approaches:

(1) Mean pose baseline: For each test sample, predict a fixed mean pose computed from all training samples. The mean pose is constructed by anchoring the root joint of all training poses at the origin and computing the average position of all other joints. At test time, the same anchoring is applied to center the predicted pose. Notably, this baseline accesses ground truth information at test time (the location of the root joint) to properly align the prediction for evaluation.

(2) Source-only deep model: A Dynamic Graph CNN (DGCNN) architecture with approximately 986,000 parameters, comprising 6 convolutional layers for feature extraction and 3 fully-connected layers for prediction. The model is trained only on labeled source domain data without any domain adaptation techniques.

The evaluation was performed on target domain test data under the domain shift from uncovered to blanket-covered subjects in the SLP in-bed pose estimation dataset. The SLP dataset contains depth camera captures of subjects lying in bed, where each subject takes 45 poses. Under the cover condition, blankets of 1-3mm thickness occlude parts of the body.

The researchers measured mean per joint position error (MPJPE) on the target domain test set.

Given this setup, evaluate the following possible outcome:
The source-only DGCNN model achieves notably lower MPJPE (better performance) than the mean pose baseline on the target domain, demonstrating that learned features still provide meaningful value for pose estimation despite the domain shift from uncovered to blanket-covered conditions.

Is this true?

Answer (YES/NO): YES